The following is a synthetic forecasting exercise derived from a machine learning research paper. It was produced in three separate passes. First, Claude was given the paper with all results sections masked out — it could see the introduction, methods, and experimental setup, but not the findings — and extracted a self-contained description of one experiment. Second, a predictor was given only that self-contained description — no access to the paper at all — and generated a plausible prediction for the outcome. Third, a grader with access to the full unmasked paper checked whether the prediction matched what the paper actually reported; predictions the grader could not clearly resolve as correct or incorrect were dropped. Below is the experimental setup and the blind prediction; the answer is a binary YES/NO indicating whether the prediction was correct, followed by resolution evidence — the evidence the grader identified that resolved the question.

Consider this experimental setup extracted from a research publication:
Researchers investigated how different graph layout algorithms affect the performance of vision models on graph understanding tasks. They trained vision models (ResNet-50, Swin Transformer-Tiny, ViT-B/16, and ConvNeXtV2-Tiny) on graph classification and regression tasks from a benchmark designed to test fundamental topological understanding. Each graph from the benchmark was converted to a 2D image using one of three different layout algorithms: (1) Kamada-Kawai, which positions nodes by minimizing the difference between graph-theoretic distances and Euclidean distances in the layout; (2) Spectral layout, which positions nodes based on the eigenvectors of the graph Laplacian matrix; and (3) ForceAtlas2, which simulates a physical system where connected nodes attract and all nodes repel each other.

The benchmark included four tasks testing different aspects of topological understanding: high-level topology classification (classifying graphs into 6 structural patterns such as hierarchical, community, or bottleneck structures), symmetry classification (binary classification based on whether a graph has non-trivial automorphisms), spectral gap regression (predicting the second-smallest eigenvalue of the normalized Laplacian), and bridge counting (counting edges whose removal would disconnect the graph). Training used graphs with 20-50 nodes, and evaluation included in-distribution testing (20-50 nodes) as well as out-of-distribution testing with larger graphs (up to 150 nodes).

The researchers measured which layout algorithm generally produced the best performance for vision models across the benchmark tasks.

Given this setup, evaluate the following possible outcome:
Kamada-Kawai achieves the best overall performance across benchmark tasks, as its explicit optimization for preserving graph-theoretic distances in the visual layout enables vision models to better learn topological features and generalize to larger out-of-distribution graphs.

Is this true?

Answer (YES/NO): NO